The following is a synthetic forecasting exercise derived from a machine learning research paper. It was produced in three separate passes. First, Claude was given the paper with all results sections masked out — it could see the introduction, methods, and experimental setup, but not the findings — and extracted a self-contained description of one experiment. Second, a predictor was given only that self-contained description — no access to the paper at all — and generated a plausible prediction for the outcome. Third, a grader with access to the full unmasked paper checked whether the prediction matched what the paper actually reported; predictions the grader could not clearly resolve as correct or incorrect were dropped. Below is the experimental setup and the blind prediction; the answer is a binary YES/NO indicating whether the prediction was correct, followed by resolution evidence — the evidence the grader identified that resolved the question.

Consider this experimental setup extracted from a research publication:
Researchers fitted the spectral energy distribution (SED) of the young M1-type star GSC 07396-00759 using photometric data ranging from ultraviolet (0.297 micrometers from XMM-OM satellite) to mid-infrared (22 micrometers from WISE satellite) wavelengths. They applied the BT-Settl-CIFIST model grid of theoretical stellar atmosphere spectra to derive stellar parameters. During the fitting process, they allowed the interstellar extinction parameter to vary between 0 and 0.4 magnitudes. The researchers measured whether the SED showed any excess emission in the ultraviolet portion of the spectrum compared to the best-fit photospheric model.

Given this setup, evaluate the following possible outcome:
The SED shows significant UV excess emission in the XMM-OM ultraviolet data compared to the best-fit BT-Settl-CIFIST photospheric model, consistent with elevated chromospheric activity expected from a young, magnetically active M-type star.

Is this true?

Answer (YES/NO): NO